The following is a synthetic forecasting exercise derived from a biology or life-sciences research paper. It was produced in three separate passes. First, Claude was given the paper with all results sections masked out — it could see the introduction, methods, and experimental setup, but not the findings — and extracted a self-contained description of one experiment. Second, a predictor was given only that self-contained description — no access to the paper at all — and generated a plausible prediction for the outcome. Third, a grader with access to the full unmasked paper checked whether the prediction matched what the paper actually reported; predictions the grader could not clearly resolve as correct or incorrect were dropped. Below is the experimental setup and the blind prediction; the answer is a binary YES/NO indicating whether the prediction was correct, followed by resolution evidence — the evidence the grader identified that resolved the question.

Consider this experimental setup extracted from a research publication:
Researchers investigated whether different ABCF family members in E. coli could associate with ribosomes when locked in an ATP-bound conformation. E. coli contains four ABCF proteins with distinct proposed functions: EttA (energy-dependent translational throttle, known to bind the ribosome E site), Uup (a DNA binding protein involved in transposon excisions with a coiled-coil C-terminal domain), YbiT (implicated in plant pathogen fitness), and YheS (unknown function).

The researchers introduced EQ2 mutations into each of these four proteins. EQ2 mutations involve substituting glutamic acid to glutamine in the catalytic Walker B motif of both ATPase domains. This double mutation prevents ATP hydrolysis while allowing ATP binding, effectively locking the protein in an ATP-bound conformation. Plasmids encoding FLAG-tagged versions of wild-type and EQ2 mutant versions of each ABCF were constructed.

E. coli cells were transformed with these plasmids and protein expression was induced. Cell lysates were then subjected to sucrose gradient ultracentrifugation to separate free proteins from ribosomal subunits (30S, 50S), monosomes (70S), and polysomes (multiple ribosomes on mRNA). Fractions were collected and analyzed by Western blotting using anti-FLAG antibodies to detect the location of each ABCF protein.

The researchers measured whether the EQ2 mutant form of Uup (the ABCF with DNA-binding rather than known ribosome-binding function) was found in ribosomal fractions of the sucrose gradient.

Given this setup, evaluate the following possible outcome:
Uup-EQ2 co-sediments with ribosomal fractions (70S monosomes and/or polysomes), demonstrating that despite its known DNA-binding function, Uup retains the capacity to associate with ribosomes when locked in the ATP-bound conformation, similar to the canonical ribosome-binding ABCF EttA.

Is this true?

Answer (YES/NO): YES